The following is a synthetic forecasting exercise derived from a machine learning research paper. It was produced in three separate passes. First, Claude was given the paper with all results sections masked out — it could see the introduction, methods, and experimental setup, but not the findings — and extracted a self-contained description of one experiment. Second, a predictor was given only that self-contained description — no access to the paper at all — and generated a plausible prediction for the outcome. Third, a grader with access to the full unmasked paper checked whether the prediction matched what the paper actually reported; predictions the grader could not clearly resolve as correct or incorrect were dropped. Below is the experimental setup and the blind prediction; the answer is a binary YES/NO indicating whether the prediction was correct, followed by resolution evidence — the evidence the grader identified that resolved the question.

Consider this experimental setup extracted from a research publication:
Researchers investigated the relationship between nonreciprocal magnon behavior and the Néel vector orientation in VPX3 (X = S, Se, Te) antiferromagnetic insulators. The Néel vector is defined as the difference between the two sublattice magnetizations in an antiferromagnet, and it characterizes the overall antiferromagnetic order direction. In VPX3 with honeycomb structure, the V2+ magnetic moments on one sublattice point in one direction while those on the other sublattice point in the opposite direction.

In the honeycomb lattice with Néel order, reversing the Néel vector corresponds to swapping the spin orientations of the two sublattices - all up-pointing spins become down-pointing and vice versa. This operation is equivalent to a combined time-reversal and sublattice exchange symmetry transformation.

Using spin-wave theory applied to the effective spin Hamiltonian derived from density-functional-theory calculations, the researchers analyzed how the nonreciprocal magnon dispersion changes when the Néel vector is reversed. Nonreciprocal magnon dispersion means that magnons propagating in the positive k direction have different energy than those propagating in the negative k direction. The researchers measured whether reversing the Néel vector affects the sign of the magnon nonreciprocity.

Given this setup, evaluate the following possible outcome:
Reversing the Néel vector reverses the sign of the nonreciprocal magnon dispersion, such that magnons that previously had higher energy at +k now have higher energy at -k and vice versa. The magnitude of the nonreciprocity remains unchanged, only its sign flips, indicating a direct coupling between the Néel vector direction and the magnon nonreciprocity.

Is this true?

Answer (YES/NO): NO